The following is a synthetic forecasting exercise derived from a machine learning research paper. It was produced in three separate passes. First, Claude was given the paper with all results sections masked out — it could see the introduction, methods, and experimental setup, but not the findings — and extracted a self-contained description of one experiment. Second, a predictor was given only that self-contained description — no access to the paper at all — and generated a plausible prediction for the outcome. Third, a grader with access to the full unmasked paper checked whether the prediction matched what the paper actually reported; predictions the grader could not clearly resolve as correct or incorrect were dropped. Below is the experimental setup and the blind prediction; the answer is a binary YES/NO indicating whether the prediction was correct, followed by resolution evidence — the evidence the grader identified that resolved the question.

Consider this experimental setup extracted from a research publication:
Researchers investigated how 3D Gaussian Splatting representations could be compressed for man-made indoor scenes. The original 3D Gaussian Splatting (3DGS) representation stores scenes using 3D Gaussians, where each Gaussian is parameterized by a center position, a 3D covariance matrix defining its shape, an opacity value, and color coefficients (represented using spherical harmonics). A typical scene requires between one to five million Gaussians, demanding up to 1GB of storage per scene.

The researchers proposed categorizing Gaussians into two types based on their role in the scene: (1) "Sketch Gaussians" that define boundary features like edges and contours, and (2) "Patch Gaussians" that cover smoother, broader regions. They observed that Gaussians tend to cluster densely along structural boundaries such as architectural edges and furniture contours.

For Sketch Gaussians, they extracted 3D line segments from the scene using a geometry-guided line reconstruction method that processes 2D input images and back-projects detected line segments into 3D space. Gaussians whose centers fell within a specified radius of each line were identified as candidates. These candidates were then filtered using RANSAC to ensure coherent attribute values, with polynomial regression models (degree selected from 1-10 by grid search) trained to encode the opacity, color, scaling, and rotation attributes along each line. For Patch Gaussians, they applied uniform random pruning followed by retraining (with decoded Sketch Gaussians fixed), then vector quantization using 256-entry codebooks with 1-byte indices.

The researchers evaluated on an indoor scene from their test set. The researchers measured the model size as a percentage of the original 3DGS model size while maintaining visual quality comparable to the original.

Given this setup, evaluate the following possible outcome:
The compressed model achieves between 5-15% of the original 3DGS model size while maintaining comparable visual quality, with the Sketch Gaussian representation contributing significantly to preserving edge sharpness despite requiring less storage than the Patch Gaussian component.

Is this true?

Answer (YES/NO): NO